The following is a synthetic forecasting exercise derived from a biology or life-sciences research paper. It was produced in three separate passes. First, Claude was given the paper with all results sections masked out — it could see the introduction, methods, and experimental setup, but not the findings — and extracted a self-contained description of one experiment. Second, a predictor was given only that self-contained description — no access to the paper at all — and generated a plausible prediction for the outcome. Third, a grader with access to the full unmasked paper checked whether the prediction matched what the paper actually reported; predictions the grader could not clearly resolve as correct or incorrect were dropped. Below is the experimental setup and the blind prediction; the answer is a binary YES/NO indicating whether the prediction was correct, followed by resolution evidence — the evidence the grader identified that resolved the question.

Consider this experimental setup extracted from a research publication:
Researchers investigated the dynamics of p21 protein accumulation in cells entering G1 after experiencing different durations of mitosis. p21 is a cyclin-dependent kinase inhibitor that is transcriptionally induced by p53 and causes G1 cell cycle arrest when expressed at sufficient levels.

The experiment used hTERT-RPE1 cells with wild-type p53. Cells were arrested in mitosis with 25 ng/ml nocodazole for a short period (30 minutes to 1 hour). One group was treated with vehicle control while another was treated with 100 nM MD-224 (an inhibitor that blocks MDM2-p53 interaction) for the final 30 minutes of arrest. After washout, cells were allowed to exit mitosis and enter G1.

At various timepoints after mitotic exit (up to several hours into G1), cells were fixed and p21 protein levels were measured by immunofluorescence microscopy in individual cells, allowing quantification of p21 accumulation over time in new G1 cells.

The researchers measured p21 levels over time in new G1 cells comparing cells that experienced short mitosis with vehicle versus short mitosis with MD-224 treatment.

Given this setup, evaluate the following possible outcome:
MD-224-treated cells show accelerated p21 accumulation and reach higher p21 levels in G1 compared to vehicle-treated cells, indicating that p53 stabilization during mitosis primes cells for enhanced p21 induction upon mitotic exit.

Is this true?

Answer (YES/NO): YES